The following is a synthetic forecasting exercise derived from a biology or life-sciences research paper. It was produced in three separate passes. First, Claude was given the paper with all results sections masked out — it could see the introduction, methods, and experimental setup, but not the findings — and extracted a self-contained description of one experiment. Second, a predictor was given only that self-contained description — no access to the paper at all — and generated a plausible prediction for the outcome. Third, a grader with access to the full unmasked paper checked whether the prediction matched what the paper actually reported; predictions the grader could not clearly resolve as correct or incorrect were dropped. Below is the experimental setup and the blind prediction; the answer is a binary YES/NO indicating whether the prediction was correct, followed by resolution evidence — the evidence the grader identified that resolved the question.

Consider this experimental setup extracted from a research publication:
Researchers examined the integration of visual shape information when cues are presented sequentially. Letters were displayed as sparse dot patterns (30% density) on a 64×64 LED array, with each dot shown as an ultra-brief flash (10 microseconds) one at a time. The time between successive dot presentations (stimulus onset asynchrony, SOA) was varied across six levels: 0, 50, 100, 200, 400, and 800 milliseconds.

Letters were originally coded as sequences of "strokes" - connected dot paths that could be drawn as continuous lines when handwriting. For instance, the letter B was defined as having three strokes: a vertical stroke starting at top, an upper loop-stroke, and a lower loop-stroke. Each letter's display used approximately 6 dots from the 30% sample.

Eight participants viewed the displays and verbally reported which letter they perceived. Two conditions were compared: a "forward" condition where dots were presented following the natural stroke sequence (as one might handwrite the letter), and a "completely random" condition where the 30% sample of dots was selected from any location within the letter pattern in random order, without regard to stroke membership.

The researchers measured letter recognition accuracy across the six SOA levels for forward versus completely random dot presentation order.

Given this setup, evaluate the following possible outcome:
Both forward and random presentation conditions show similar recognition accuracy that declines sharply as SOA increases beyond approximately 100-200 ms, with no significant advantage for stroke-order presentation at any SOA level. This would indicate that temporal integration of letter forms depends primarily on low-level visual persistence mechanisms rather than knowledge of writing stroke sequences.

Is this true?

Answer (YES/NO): NO